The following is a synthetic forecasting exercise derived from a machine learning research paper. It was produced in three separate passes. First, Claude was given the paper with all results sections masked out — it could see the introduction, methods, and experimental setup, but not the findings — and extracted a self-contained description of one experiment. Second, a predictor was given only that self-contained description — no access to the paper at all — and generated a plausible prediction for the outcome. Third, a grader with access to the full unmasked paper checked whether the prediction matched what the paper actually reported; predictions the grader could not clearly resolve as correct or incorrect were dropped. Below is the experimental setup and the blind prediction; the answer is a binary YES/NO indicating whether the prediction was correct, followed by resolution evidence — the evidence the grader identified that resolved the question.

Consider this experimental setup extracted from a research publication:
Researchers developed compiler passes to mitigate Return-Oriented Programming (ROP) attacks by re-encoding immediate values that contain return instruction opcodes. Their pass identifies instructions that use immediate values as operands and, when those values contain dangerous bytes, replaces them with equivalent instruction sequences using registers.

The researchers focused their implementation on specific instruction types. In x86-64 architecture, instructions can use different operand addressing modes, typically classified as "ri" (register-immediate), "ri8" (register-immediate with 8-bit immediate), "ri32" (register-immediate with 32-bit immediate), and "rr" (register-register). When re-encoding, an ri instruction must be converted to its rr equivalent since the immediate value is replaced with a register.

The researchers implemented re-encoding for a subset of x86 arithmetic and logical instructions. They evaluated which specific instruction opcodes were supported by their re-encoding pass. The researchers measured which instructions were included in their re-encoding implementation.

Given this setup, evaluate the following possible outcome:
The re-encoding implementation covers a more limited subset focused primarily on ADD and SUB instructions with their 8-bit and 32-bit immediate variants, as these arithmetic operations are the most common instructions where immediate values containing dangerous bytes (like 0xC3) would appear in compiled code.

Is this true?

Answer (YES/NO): NO